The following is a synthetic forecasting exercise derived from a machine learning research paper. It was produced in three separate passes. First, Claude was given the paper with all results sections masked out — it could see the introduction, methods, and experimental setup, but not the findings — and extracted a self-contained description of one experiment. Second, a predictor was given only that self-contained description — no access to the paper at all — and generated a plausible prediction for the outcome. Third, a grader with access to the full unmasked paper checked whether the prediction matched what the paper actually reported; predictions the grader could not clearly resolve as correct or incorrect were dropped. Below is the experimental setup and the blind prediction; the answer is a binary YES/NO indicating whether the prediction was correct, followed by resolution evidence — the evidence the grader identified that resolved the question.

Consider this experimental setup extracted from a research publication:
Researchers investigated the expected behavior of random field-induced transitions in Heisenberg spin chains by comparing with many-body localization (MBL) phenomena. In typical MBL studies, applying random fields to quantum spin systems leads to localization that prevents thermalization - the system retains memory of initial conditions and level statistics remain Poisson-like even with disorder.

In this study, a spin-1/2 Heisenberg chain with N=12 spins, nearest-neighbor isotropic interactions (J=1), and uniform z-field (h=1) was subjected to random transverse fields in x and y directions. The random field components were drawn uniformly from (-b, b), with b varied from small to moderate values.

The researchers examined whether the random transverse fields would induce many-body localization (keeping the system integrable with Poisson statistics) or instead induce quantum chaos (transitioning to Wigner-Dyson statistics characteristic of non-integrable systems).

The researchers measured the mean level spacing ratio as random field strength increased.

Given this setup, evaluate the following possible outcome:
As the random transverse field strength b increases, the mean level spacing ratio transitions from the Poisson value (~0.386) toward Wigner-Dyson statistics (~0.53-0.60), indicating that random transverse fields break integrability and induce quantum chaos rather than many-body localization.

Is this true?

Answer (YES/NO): YES